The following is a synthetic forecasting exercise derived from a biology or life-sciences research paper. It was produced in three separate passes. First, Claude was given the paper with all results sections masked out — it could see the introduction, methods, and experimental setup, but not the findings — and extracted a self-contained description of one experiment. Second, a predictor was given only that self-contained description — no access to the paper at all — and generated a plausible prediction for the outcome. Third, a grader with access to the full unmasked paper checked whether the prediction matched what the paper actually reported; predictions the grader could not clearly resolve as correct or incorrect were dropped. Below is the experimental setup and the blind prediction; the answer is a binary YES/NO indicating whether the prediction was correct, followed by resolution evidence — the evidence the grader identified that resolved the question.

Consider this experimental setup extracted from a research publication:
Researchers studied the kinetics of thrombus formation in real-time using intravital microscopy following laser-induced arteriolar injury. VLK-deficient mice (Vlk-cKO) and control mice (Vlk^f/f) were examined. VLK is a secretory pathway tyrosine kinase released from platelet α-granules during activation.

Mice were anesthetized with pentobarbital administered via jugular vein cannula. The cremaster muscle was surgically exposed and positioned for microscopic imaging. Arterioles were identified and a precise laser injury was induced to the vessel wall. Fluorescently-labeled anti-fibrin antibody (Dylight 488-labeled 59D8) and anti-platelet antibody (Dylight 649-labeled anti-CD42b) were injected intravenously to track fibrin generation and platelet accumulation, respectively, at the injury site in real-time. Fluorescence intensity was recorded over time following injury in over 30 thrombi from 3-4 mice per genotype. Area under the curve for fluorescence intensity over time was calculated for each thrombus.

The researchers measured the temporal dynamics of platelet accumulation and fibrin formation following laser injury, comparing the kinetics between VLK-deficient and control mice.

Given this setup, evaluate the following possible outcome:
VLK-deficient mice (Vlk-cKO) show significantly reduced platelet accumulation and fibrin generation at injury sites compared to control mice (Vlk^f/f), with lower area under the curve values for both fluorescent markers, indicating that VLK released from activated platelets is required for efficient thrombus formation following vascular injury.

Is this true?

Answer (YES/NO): YES